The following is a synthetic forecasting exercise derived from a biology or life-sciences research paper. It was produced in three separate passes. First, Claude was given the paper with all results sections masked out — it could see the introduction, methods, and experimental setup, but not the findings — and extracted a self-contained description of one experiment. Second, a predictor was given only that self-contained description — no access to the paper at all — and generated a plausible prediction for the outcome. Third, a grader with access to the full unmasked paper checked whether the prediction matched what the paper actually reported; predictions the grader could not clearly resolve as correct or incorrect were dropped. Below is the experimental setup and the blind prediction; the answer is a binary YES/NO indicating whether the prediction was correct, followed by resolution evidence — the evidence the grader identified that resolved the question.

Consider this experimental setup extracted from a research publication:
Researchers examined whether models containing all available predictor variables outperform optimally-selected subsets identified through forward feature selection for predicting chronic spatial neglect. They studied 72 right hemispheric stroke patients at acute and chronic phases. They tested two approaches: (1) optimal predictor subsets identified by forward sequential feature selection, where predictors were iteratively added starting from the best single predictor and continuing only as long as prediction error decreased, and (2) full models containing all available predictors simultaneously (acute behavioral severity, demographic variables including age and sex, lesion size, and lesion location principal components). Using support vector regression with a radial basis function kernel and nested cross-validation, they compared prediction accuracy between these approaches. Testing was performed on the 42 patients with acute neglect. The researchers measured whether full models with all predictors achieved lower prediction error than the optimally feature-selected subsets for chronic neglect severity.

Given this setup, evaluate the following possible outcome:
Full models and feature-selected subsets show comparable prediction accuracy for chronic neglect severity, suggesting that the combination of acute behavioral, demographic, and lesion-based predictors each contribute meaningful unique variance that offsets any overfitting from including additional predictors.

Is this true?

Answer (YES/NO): NO